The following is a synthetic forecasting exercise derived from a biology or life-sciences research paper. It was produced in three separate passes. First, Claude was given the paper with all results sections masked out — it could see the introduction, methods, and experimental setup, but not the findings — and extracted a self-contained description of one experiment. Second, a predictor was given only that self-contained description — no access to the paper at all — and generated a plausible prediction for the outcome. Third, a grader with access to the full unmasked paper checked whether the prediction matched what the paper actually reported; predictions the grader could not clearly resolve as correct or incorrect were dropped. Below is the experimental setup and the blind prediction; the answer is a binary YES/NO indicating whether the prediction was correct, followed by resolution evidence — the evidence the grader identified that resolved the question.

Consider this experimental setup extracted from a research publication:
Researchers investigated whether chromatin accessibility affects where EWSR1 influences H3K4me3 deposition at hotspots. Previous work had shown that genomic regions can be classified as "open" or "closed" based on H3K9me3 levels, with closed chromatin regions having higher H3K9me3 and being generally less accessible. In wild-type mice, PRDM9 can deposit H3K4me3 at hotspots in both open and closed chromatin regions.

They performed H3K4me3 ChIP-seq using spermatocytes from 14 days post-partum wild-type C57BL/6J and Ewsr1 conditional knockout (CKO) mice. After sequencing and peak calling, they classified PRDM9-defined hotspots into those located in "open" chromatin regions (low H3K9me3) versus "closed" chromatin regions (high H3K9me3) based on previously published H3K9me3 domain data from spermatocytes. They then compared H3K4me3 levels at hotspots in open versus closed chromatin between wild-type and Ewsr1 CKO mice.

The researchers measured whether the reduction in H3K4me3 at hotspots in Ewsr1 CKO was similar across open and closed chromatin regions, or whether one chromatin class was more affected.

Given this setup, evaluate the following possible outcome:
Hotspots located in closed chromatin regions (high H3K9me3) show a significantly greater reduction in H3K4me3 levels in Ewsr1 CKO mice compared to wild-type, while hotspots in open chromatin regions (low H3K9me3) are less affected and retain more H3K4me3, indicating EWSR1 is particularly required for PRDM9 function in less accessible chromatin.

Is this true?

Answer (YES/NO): NO